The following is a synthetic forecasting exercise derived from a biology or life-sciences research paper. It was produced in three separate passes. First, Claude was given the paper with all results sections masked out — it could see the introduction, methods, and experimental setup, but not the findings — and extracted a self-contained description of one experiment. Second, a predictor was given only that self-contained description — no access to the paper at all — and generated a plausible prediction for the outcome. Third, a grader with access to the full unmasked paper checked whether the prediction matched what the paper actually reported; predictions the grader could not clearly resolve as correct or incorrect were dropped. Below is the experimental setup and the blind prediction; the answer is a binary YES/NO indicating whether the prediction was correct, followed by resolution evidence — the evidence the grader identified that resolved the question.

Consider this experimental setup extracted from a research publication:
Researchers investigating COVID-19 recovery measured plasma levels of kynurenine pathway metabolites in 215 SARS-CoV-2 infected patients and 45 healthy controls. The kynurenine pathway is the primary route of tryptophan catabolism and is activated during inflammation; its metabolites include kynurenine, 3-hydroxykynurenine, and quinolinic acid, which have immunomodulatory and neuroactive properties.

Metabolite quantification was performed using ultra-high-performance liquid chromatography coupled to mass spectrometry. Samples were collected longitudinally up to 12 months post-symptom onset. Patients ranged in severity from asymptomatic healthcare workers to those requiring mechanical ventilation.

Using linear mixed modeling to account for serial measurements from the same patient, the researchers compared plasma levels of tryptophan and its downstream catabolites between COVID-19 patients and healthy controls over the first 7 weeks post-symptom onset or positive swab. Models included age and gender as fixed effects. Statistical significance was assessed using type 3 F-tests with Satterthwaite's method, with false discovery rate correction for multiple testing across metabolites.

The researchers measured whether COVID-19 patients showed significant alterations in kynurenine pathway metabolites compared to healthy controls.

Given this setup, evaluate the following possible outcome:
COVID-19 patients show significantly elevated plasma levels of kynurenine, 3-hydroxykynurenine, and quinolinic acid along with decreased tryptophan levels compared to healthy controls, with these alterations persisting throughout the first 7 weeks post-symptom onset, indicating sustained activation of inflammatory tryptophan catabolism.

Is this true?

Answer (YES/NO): NO